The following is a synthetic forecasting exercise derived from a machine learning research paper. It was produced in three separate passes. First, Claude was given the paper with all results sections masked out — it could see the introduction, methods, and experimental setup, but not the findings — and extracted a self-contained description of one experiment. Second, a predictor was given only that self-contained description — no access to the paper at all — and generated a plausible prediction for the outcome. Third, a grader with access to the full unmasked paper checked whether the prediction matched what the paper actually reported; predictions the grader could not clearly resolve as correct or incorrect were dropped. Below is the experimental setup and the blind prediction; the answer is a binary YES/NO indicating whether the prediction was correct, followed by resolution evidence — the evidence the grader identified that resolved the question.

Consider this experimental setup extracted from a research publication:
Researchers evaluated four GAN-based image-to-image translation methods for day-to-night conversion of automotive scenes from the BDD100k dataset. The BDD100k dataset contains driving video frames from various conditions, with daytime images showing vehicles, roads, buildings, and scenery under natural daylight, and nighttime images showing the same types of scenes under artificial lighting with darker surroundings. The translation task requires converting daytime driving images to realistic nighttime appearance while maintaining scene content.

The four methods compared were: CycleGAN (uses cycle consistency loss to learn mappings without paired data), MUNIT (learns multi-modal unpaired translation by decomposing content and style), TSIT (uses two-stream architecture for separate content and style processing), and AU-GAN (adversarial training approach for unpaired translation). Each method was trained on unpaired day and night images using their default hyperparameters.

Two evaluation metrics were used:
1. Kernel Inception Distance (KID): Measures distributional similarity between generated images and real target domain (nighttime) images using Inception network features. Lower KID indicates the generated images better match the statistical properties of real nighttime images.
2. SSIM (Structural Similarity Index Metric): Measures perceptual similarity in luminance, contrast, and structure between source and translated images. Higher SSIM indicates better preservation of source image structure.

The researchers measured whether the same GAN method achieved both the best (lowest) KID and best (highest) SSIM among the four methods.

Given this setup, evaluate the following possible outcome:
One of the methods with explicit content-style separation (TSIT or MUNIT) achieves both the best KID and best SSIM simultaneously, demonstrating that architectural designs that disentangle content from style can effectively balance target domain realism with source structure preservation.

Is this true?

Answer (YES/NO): NO